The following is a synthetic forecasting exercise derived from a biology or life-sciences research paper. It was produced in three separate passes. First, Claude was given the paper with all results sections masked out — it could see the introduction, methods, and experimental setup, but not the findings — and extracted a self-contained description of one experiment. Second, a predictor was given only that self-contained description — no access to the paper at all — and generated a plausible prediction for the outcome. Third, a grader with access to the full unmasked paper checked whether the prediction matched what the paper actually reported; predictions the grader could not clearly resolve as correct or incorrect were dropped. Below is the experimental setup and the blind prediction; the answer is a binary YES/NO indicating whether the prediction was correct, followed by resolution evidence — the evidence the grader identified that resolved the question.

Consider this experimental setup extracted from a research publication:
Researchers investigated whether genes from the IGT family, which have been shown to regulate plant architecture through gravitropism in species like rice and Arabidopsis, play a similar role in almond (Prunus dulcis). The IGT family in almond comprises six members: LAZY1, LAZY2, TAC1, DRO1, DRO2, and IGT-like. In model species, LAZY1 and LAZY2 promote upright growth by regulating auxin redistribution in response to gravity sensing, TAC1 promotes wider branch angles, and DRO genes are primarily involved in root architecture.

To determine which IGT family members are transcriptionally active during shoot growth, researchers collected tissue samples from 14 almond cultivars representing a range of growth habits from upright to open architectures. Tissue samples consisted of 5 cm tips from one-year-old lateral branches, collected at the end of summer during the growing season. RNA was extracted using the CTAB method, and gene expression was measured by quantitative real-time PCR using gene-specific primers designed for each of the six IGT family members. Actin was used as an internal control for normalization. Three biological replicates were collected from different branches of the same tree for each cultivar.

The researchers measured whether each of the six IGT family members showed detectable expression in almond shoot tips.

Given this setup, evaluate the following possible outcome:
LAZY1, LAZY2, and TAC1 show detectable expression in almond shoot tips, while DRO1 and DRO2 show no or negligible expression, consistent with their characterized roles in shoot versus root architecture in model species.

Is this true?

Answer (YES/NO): YES